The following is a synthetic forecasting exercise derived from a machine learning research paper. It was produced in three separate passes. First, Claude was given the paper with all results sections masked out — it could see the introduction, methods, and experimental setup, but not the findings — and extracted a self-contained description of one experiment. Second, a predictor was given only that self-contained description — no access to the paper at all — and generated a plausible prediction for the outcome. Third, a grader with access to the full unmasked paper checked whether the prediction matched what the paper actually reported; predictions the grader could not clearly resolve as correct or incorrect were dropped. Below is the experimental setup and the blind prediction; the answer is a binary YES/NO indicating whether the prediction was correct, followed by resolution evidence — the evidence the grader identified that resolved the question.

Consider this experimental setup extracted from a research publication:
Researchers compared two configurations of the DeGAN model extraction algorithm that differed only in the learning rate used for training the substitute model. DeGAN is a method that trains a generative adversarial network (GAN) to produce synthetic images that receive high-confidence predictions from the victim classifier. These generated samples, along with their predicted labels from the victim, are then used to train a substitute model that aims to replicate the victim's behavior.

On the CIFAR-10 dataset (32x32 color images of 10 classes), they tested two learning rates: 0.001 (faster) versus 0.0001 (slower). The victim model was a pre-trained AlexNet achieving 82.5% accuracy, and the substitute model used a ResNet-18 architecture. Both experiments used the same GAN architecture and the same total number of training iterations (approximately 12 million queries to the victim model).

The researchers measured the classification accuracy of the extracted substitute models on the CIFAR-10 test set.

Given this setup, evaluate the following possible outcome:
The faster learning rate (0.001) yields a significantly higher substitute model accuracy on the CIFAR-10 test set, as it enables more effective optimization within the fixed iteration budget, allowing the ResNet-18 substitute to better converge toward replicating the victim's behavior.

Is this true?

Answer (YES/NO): NO